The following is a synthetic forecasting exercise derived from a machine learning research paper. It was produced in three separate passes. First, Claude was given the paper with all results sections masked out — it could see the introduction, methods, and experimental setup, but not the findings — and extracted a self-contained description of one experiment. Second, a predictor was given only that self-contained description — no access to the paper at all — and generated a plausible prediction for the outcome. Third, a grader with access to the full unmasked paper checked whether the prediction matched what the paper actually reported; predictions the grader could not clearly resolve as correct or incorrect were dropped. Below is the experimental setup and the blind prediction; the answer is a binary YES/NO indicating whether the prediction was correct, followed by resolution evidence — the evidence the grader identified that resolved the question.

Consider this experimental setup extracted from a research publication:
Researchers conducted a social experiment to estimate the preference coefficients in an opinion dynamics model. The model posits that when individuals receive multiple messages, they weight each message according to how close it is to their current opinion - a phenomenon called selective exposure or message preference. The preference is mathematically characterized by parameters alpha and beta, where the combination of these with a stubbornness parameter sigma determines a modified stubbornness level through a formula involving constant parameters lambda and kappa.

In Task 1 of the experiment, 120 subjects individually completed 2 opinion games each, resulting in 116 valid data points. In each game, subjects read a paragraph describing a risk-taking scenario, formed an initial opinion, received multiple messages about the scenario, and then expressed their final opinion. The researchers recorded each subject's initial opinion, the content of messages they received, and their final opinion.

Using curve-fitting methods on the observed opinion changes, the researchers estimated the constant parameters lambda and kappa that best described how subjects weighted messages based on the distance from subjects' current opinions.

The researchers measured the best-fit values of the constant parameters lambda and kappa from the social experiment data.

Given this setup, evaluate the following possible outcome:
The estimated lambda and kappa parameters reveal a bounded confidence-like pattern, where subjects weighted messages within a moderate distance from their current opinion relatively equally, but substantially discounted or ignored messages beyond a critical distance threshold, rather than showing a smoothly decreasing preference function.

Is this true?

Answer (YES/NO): NO